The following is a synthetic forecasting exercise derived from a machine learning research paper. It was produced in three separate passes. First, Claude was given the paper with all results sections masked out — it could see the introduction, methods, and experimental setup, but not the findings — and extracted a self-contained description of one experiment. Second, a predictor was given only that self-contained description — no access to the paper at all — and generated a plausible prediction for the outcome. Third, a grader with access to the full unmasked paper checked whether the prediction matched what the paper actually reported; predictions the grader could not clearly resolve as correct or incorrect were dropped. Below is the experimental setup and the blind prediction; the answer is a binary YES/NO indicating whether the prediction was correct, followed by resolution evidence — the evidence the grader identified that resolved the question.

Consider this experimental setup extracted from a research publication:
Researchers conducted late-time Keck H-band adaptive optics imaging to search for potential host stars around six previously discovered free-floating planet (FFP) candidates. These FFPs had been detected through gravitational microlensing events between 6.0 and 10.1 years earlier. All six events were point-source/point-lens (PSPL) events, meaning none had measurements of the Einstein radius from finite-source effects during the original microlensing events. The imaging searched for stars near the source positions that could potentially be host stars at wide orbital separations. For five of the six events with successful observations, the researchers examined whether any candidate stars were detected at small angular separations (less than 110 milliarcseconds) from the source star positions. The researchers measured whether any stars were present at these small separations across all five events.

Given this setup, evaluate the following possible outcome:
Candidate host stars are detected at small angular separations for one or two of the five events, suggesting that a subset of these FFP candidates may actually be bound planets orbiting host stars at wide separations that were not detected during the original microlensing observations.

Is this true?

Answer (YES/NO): NO